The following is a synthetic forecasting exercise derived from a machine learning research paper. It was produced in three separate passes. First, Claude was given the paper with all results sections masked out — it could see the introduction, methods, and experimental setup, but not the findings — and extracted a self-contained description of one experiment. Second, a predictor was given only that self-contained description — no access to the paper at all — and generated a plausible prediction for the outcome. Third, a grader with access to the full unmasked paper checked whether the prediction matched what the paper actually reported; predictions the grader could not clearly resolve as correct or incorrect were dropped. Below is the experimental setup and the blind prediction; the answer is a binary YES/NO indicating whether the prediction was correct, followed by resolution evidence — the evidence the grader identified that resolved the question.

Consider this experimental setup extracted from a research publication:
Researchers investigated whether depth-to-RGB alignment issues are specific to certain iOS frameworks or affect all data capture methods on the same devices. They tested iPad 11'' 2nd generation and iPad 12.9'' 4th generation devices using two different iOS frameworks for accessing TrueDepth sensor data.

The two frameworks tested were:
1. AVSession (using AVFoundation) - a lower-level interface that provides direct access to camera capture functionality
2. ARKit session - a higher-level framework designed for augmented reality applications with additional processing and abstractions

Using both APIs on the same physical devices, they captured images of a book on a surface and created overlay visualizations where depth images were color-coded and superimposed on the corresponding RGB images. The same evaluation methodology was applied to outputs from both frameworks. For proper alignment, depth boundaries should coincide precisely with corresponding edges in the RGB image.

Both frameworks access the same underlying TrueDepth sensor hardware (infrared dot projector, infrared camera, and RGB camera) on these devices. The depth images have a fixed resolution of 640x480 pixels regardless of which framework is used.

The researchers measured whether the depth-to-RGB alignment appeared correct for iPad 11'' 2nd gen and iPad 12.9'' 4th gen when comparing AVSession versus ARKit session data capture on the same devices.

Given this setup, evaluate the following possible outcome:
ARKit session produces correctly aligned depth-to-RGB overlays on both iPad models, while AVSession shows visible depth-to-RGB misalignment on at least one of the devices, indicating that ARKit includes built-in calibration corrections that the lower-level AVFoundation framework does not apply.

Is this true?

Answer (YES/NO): NO